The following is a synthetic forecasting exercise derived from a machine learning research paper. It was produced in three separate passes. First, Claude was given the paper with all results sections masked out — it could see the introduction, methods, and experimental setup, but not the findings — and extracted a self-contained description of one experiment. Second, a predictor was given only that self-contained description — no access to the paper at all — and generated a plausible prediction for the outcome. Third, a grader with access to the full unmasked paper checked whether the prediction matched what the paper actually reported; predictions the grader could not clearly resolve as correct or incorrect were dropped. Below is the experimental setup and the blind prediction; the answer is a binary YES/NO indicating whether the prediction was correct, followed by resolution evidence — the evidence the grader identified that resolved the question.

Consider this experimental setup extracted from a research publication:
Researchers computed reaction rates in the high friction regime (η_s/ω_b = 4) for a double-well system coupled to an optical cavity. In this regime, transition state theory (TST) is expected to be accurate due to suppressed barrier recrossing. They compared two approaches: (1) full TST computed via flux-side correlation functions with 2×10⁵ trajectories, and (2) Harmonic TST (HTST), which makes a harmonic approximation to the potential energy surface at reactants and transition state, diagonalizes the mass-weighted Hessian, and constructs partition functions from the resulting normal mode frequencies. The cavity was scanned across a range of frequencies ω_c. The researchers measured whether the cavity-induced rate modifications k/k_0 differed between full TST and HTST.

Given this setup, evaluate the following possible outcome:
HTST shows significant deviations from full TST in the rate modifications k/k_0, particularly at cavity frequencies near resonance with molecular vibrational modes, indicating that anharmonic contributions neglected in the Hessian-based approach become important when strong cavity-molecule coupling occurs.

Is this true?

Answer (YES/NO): NO